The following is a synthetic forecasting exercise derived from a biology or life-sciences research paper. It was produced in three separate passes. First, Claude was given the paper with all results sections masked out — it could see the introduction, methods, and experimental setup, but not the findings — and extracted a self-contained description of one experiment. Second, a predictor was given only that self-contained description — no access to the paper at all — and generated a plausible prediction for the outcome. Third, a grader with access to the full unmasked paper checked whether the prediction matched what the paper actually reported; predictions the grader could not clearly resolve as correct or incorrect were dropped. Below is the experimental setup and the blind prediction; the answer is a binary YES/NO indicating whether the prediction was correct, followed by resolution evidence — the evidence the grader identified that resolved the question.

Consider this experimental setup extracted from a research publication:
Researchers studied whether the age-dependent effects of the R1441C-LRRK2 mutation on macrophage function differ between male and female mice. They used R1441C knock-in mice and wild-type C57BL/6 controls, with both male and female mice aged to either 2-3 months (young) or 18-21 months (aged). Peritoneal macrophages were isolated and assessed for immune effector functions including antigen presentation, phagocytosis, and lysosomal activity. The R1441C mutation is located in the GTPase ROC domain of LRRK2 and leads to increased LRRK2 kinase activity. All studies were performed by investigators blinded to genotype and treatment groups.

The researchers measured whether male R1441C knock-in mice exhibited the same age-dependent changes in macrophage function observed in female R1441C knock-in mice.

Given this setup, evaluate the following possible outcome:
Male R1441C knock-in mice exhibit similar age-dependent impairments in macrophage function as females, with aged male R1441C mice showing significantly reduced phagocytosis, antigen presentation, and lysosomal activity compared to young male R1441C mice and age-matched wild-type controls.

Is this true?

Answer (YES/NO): NO